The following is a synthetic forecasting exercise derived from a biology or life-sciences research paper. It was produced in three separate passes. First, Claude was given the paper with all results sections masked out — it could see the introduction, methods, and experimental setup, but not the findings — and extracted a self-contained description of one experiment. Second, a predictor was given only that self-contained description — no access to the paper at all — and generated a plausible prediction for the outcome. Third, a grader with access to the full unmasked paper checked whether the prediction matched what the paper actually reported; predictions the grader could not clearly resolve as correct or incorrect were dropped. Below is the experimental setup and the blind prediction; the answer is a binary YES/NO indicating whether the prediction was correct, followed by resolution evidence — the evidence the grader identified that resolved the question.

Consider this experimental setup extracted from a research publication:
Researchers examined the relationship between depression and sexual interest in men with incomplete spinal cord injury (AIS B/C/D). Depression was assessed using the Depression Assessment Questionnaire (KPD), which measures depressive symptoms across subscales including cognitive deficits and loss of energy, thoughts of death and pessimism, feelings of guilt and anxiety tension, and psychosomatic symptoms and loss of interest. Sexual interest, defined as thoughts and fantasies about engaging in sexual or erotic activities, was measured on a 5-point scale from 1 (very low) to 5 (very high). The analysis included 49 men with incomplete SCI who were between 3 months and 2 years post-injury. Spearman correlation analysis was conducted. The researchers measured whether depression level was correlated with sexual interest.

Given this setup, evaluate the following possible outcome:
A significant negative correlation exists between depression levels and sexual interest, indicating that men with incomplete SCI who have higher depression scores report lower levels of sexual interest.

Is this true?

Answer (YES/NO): YES